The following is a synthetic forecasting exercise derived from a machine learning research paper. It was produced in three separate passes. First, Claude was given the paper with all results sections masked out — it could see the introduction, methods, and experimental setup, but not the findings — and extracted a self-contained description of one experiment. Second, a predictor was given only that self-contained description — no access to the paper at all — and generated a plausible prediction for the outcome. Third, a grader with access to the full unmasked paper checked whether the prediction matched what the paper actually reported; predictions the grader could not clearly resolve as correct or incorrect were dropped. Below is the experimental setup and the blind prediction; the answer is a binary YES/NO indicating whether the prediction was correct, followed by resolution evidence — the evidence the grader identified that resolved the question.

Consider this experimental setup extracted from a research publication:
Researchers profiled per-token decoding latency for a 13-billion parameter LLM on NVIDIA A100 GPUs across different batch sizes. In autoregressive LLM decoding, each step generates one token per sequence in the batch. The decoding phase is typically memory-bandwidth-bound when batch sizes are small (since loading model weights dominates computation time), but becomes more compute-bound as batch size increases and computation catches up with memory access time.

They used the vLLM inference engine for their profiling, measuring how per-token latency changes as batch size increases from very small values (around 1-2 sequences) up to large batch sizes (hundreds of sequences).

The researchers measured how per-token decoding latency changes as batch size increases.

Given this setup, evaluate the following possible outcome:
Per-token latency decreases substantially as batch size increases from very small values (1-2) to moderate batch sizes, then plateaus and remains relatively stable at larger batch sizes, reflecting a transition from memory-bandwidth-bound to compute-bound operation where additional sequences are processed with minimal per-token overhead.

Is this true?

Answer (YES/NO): NO